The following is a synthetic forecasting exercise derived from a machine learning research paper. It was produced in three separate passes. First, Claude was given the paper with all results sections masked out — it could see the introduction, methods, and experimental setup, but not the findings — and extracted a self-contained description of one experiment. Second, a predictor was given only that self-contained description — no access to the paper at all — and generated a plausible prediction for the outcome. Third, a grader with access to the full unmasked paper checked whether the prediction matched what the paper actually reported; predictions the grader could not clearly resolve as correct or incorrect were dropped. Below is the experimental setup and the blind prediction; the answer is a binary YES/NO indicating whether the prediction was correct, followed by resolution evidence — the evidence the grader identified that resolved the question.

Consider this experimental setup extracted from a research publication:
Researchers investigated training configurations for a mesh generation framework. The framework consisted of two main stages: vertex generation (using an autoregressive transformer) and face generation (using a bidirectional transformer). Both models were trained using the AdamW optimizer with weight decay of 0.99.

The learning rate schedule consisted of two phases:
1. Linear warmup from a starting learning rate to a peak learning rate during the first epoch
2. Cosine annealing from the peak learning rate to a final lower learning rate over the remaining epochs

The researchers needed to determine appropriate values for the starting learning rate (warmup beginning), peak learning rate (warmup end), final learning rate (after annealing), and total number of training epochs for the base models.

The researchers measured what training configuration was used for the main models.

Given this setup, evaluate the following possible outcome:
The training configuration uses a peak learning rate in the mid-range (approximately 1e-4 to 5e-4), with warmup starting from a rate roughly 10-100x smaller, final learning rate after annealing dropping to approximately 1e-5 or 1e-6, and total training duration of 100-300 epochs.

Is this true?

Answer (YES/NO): NO